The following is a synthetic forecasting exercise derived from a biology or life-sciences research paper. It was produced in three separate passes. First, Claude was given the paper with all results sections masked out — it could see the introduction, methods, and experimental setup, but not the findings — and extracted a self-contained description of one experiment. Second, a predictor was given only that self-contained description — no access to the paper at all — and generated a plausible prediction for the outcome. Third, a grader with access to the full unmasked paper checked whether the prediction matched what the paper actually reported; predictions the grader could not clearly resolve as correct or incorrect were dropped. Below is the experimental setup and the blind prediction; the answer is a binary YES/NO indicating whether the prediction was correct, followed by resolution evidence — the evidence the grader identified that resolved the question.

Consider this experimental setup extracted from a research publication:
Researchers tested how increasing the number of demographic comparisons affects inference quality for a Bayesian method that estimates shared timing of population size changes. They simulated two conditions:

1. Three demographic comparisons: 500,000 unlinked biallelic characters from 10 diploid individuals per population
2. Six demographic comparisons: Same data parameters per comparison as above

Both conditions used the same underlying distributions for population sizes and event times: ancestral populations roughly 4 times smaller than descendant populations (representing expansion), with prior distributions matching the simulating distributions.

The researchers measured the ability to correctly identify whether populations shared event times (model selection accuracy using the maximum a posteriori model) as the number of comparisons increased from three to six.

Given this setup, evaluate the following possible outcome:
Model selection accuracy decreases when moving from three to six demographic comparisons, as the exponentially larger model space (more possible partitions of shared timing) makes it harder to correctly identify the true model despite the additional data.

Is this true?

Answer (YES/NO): YES